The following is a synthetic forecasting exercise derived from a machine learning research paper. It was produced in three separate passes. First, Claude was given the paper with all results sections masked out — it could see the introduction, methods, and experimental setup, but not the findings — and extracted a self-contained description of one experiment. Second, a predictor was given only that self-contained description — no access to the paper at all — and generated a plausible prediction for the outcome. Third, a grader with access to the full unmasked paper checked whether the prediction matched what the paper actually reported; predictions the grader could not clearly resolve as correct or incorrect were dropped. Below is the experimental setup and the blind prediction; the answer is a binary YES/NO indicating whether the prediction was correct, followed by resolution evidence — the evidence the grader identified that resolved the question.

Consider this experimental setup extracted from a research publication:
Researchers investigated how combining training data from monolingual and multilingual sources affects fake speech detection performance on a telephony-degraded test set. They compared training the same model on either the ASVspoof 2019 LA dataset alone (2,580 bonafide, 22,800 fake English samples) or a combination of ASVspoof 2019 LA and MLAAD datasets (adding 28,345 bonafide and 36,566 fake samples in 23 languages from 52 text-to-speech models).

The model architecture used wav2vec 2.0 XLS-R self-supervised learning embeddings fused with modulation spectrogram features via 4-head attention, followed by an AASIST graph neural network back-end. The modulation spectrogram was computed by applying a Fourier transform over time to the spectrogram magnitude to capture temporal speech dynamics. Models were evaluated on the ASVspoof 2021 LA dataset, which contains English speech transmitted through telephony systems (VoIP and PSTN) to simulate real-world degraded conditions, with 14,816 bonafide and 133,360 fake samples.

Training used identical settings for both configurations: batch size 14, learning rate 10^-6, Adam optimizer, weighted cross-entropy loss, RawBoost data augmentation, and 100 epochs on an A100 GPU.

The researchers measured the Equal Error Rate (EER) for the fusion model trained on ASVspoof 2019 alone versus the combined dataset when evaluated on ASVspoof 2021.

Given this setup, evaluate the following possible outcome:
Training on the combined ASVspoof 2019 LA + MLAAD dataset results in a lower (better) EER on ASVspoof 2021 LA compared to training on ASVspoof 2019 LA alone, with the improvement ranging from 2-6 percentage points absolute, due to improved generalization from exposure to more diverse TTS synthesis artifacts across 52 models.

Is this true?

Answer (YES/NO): NO